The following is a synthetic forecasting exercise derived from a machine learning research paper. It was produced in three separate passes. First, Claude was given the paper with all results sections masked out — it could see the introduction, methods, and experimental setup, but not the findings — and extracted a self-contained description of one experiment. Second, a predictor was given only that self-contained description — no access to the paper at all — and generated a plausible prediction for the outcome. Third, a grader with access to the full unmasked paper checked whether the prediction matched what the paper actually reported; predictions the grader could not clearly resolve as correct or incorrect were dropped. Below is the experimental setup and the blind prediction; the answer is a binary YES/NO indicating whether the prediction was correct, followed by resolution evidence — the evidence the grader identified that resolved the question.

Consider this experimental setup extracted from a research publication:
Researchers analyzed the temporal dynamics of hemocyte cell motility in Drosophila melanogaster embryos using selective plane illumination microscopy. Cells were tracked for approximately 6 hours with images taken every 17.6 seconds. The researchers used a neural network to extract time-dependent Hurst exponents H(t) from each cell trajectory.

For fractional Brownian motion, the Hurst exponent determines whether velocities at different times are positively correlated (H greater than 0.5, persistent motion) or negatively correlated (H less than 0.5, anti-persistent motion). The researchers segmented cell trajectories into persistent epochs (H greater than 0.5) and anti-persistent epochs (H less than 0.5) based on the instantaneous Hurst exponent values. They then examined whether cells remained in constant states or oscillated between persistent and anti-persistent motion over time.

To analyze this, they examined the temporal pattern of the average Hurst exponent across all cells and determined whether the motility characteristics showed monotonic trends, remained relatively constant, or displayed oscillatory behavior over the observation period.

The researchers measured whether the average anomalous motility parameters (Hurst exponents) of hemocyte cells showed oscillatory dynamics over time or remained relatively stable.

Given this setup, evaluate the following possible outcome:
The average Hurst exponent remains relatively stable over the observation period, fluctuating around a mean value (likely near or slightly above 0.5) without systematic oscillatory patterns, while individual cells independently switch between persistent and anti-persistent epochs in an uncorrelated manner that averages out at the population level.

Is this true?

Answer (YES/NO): NO